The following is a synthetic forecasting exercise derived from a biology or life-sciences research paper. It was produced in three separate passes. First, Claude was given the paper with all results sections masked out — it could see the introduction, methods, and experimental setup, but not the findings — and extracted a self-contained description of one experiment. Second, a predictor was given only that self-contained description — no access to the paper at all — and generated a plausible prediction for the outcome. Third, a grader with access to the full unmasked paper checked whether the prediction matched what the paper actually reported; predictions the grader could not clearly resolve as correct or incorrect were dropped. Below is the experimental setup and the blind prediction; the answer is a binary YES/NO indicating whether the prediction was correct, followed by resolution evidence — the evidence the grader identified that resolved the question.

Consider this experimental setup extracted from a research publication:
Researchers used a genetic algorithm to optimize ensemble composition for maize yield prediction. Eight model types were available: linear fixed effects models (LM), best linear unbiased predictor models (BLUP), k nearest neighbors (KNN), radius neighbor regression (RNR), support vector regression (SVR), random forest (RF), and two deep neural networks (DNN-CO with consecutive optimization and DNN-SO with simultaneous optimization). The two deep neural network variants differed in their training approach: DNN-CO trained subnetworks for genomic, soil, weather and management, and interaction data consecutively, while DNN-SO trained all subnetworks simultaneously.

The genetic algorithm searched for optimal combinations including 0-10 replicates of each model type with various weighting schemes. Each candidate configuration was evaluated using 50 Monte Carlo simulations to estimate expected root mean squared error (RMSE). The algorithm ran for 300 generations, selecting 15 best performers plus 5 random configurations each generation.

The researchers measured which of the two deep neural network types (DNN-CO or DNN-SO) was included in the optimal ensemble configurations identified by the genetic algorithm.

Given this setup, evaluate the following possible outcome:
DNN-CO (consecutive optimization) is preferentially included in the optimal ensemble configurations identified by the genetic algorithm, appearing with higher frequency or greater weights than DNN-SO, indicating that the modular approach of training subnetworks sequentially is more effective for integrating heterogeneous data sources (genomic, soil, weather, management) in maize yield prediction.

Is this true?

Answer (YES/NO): YES